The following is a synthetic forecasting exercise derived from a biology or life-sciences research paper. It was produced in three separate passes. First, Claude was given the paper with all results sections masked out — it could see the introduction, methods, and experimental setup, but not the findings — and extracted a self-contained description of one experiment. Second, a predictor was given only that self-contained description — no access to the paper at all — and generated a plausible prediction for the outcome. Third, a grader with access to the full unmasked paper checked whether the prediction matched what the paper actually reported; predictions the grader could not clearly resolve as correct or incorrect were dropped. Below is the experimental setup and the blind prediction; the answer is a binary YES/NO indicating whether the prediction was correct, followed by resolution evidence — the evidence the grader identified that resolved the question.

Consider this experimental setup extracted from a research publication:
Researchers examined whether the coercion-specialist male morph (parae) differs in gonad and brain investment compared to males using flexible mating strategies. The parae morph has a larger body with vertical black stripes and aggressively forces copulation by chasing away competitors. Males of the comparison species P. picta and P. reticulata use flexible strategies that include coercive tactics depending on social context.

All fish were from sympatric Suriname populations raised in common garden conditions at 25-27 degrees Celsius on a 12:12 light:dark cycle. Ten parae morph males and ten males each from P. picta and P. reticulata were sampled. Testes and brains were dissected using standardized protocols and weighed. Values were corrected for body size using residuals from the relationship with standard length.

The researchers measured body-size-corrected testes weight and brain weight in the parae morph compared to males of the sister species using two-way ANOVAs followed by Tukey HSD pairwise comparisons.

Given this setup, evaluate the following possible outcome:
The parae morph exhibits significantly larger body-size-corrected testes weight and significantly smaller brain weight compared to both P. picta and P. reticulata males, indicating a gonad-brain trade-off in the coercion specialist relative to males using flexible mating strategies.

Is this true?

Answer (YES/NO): NO